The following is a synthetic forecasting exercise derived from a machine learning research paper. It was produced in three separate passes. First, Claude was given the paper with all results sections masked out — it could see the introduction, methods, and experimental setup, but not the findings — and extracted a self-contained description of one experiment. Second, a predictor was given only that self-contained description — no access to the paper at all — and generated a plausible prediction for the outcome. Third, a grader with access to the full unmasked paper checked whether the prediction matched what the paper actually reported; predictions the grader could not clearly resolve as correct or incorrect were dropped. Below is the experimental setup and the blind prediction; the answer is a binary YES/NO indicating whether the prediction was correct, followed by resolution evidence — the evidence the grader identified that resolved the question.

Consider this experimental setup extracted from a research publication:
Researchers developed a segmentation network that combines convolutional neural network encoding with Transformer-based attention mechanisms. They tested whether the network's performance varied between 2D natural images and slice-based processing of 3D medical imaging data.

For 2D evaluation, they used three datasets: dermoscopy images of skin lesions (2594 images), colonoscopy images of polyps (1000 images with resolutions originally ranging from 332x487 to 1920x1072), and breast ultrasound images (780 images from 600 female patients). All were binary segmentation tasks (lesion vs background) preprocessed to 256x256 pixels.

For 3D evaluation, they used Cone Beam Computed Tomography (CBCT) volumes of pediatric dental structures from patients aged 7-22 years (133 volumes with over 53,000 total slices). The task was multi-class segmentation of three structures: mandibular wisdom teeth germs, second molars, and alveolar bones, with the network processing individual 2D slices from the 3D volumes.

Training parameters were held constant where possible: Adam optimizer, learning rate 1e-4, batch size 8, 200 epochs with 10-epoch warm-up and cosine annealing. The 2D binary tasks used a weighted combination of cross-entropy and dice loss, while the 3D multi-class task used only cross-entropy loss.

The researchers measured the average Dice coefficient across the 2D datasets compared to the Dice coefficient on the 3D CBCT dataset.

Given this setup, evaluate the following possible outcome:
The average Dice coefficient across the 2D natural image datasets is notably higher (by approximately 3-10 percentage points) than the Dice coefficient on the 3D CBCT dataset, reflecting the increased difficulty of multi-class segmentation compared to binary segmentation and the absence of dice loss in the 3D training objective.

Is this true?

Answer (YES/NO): NO